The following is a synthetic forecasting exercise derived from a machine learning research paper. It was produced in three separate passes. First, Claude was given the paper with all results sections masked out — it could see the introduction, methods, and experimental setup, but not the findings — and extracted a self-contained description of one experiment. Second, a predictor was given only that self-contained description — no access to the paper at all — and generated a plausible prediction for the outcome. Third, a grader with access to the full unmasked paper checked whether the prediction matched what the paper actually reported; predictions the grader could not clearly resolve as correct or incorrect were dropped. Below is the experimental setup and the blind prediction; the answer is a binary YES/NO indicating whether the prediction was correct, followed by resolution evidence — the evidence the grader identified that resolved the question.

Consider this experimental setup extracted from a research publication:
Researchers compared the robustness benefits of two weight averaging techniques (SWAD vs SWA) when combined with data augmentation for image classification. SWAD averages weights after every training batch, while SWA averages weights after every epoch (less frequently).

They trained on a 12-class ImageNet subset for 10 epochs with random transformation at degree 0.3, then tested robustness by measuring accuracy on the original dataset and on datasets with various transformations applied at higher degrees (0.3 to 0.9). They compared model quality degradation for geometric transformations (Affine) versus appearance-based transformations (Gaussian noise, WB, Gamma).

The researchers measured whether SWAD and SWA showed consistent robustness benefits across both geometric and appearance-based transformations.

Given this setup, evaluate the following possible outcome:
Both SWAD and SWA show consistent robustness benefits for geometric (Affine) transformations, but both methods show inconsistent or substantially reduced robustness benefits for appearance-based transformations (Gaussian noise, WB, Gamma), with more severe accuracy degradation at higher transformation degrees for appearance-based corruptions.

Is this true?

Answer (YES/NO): NO